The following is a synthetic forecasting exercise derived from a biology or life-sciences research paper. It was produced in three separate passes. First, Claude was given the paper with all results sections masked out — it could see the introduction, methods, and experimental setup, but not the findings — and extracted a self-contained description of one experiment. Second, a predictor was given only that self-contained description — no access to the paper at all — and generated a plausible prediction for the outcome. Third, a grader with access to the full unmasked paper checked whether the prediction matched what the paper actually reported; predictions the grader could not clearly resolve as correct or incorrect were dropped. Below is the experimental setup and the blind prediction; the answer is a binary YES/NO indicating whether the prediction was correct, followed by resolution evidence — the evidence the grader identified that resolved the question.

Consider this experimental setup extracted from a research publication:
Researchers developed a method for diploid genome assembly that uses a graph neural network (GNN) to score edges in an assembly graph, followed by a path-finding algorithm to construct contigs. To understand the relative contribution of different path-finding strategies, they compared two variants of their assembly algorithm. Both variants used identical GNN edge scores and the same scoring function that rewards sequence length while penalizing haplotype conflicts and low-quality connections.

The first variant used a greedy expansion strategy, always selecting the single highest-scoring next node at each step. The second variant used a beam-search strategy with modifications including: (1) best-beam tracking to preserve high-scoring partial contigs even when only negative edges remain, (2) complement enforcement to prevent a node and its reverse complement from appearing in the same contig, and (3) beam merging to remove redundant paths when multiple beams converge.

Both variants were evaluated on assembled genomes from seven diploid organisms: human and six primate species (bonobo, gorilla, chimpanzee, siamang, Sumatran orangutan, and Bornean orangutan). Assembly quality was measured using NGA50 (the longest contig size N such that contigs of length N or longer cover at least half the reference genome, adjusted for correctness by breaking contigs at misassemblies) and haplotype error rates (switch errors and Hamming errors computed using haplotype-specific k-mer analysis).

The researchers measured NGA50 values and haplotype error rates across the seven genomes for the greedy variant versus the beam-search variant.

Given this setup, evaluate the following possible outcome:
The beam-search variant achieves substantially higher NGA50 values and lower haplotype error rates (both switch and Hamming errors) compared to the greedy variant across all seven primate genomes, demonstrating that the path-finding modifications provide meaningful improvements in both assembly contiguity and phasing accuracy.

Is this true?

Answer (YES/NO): YES